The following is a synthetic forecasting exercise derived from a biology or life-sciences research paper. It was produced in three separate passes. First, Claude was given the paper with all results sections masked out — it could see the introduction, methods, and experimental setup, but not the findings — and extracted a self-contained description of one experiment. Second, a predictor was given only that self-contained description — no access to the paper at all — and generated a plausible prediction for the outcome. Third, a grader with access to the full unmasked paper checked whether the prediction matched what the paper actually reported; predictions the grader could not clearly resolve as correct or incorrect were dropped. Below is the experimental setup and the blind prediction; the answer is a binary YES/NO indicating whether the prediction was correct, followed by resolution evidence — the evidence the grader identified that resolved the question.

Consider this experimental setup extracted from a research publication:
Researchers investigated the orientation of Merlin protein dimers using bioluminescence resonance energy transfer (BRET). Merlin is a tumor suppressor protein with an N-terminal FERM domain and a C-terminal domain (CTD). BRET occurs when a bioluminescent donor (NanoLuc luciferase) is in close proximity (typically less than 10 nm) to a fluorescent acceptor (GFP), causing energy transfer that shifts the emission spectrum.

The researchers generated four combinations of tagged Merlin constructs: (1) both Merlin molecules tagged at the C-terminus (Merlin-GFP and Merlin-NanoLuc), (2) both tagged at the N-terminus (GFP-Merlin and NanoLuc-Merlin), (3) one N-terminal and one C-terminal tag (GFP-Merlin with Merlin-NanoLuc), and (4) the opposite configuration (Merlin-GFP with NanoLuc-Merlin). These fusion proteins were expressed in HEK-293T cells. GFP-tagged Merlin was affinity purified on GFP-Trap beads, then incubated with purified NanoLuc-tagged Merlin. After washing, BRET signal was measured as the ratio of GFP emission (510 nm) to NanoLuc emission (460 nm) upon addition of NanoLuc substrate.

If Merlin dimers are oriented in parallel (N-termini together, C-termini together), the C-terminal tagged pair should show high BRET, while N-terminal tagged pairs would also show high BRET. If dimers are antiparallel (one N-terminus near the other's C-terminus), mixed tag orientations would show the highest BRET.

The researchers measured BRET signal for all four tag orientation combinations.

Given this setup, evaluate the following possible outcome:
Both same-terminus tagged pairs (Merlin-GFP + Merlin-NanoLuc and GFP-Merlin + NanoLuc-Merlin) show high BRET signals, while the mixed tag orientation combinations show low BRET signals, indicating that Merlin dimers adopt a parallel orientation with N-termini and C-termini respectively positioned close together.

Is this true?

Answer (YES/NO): NO